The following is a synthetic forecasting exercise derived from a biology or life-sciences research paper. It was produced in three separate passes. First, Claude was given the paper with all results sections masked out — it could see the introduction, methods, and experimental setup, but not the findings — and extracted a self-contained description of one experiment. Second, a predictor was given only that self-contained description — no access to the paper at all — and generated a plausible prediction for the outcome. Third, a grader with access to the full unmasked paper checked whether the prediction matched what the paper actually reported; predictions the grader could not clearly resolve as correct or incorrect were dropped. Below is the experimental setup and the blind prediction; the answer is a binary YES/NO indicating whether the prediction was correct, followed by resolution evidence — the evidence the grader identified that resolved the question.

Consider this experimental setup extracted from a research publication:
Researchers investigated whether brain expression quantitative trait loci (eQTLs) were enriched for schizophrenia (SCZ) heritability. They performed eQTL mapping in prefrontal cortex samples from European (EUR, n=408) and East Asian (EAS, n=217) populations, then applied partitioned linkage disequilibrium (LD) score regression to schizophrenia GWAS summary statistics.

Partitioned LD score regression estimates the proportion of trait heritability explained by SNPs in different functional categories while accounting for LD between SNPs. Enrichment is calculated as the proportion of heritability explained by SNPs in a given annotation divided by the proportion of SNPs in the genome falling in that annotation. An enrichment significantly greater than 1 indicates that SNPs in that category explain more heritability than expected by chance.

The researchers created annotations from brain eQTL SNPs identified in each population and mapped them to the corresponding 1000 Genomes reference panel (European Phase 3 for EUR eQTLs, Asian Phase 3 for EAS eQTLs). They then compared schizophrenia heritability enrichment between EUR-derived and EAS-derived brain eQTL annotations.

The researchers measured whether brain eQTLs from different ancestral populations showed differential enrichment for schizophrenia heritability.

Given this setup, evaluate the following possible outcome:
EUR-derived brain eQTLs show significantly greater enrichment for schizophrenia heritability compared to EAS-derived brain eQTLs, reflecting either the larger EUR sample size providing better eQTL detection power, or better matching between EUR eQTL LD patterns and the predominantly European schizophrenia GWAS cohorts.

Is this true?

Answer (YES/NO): NO